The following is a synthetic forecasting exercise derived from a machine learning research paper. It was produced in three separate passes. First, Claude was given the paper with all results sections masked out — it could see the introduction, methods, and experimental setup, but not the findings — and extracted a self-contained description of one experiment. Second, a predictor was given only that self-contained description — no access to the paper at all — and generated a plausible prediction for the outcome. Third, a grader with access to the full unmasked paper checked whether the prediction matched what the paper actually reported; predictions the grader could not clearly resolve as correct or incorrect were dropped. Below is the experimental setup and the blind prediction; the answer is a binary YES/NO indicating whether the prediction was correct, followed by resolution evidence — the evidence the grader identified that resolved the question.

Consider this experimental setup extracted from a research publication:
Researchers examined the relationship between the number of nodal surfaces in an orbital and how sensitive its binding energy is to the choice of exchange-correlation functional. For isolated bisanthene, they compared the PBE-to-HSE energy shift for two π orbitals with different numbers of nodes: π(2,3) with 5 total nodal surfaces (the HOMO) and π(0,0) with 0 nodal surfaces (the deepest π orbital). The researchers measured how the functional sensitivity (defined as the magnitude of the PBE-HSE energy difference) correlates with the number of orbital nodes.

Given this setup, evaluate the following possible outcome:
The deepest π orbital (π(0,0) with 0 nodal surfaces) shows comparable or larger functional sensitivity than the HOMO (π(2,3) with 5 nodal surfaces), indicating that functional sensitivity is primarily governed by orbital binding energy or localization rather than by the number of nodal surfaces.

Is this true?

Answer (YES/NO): YES